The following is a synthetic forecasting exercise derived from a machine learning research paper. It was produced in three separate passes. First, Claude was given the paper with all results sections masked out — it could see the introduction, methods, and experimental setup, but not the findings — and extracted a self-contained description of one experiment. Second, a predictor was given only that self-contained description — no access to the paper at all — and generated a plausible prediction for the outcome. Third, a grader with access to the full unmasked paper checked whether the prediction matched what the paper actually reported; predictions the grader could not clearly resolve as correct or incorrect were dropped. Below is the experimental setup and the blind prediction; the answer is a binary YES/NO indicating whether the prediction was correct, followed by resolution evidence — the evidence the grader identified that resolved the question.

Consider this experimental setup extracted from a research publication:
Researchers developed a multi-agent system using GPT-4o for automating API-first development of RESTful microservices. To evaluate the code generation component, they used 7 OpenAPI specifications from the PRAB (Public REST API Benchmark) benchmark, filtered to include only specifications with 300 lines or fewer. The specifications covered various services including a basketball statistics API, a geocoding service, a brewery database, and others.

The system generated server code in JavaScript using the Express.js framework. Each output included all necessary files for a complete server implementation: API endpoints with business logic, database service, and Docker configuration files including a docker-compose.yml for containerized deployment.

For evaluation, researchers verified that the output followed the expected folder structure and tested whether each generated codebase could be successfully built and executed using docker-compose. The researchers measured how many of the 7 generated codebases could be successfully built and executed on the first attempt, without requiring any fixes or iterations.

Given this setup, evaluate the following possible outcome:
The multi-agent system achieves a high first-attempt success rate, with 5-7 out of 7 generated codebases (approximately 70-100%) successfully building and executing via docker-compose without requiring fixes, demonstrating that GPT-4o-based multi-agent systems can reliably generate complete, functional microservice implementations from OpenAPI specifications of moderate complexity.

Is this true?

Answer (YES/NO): YES